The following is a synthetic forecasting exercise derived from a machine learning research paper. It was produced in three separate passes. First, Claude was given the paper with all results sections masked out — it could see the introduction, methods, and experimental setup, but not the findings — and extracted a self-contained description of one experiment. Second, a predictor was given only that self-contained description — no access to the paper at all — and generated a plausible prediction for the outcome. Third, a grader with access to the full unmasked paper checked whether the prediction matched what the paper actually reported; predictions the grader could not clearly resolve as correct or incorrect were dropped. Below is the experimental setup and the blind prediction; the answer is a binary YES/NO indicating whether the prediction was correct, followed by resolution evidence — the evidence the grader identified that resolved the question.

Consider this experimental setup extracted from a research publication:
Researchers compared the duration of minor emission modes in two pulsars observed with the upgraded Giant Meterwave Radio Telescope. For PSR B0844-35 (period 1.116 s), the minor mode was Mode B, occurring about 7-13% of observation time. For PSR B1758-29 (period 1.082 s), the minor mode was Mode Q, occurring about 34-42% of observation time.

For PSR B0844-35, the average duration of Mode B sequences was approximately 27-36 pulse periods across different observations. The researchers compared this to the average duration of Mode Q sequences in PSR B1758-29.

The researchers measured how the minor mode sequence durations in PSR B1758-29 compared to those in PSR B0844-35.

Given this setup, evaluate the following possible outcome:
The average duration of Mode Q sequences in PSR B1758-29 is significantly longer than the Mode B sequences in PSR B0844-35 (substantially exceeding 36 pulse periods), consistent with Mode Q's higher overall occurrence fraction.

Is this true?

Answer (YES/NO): YES